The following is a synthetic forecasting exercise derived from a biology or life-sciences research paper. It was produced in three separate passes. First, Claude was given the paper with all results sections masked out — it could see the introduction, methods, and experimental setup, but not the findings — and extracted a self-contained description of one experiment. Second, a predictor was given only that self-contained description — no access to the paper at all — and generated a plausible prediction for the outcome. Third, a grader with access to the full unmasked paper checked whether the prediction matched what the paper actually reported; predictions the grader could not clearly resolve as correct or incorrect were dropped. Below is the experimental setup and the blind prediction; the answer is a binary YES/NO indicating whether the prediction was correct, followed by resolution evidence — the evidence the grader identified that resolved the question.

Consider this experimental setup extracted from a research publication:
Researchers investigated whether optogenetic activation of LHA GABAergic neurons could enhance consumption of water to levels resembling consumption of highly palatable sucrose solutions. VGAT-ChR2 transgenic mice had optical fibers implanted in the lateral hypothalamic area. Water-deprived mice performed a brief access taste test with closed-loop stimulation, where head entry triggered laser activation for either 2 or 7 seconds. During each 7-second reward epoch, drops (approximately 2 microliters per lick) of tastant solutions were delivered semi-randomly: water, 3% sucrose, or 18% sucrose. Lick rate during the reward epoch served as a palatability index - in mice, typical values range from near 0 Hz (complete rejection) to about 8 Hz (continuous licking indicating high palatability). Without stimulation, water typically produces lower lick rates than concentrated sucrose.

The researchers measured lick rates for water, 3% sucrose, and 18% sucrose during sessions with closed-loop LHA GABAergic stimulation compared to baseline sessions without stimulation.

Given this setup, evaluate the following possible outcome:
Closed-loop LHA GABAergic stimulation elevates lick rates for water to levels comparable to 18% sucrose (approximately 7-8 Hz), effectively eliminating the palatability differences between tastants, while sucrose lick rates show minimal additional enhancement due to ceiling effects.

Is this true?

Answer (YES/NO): NO